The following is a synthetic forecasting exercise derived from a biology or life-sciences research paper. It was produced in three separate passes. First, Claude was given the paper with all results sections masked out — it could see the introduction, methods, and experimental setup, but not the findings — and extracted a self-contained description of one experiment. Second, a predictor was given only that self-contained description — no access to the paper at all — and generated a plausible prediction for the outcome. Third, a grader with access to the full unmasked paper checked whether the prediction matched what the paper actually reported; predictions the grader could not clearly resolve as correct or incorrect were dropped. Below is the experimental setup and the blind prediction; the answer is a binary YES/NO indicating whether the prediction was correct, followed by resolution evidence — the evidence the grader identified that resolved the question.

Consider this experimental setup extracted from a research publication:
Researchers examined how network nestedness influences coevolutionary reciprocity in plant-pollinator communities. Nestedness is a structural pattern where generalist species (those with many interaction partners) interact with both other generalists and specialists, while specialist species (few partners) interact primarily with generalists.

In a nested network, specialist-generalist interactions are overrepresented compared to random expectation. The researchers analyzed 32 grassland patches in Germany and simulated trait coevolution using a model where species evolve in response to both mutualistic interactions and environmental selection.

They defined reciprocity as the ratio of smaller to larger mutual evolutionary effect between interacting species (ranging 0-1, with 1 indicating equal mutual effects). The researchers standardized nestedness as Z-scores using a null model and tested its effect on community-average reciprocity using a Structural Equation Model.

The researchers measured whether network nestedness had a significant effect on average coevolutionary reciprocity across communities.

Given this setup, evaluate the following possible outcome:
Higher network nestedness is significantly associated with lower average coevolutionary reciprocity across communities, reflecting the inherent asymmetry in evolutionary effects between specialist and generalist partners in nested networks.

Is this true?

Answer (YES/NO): YES